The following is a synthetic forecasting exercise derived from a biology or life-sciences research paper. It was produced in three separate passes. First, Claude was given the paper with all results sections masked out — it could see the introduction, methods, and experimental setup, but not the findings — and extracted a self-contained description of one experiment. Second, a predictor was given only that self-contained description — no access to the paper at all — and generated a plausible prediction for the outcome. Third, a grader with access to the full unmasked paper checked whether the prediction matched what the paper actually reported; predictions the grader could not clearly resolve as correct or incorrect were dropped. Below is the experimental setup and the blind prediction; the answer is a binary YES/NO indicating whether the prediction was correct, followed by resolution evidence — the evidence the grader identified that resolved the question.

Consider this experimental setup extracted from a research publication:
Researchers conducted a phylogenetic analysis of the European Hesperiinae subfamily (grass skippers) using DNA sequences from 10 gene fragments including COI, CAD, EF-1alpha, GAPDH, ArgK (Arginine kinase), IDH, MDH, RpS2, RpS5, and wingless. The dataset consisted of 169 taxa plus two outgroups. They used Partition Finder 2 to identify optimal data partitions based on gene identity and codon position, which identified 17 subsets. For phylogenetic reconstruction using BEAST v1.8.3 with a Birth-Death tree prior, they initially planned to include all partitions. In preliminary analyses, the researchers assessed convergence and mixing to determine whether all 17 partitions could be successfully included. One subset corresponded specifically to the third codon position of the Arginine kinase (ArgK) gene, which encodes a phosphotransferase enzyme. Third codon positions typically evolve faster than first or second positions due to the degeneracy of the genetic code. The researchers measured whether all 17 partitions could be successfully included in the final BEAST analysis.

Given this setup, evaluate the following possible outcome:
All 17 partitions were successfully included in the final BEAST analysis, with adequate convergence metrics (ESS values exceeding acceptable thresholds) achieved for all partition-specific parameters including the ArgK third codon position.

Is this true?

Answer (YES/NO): NO